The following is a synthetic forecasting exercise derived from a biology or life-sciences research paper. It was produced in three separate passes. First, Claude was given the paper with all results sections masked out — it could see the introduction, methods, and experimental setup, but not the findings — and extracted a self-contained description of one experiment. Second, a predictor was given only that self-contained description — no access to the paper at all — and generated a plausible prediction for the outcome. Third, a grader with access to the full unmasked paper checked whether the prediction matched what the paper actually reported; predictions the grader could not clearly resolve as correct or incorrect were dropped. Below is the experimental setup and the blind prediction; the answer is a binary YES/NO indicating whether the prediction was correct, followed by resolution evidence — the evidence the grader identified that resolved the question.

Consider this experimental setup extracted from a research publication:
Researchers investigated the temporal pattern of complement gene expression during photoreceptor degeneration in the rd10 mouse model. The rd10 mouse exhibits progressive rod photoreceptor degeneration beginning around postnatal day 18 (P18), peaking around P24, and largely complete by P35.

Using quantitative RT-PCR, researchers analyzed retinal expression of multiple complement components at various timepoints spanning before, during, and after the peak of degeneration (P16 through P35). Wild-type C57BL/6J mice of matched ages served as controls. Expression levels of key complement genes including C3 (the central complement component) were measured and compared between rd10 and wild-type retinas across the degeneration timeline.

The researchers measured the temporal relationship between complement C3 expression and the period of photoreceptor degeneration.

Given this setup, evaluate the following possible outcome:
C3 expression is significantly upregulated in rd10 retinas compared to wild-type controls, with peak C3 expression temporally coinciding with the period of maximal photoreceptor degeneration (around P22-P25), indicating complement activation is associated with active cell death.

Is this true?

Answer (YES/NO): NO